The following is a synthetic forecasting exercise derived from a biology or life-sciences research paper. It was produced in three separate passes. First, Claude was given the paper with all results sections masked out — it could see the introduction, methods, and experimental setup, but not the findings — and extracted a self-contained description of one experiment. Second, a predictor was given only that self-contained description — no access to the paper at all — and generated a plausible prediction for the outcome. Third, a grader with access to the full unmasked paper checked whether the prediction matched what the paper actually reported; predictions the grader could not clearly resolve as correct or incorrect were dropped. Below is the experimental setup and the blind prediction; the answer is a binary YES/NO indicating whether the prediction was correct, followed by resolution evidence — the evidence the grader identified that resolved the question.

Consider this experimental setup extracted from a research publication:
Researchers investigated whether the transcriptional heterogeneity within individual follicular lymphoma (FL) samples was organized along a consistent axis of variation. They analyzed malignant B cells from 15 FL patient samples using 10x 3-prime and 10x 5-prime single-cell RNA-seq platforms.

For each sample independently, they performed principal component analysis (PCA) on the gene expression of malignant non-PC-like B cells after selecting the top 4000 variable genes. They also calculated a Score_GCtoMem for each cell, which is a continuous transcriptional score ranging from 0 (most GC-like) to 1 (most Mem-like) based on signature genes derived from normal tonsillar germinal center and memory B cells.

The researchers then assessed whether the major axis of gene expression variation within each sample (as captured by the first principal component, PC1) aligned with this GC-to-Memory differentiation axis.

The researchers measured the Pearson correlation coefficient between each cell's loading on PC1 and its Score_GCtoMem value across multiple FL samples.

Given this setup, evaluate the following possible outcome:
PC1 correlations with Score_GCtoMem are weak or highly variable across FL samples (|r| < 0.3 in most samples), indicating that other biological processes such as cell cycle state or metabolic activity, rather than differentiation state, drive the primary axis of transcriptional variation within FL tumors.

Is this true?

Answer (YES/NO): NO